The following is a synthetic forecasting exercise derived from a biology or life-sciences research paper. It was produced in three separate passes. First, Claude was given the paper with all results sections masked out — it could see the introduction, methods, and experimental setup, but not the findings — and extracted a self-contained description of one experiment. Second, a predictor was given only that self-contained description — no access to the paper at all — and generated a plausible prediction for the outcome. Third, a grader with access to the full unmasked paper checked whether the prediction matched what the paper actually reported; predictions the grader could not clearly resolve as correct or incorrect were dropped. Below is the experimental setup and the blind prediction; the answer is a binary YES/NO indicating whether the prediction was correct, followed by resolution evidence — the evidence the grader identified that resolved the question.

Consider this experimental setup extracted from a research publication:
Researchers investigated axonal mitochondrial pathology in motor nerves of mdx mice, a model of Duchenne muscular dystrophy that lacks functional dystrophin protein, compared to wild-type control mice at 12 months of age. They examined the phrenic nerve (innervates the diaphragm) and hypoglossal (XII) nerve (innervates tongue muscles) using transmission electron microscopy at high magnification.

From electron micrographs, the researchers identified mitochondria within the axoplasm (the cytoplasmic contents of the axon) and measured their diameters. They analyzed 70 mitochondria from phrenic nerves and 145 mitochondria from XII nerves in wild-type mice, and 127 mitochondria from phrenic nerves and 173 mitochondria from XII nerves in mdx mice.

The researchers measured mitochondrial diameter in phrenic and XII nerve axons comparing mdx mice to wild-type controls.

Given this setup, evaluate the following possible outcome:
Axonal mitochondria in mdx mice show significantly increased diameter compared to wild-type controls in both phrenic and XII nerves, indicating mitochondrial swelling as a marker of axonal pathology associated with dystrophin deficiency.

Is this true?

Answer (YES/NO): NO